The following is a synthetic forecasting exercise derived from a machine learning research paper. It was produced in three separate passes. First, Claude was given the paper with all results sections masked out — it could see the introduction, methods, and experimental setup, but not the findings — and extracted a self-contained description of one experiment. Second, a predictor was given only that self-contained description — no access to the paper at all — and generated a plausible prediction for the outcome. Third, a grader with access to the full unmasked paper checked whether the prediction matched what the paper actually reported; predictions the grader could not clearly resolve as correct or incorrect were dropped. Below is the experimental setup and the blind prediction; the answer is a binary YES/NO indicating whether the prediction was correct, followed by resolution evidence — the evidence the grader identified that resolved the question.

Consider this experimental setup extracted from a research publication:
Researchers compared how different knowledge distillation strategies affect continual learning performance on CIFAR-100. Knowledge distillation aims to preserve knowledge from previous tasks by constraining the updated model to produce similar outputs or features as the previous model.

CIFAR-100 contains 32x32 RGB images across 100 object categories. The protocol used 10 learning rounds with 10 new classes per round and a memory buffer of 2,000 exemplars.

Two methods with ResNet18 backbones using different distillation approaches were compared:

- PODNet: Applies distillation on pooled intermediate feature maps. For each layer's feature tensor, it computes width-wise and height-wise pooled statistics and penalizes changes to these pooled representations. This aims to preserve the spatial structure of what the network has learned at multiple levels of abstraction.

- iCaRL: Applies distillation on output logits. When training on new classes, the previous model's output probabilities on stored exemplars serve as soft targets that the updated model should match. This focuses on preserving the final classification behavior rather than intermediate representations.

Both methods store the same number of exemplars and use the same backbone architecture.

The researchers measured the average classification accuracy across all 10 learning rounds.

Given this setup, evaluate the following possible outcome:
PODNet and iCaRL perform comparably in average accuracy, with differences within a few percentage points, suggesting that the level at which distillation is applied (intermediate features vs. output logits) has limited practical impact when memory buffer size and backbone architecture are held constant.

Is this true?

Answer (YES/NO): NO